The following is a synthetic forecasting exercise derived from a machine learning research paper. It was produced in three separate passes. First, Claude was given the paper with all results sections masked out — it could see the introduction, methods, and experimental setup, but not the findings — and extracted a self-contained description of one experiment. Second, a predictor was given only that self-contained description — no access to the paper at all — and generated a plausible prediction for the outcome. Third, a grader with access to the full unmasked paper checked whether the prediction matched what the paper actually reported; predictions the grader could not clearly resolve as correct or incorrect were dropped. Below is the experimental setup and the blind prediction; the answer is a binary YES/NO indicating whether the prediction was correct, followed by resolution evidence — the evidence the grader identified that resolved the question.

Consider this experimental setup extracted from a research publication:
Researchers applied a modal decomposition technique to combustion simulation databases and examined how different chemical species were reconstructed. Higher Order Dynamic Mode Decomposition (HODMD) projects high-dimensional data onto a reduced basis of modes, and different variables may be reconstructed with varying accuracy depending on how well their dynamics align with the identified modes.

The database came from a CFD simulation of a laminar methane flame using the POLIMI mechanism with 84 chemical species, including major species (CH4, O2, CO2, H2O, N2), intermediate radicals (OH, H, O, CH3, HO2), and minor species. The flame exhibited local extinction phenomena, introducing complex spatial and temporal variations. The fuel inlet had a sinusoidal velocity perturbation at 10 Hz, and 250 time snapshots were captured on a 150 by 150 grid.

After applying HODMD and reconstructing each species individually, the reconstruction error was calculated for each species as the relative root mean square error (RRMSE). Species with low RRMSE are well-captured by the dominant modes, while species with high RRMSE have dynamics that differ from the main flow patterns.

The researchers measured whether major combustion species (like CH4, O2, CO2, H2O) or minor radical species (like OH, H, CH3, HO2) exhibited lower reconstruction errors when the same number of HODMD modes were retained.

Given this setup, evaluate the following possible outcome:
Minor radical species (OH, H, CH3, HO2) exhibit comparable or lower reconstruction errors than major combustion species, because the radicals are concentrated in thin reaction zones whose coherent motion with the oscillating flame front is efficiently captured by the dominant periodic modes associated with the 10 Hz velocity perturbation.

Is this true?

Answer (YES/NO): NO